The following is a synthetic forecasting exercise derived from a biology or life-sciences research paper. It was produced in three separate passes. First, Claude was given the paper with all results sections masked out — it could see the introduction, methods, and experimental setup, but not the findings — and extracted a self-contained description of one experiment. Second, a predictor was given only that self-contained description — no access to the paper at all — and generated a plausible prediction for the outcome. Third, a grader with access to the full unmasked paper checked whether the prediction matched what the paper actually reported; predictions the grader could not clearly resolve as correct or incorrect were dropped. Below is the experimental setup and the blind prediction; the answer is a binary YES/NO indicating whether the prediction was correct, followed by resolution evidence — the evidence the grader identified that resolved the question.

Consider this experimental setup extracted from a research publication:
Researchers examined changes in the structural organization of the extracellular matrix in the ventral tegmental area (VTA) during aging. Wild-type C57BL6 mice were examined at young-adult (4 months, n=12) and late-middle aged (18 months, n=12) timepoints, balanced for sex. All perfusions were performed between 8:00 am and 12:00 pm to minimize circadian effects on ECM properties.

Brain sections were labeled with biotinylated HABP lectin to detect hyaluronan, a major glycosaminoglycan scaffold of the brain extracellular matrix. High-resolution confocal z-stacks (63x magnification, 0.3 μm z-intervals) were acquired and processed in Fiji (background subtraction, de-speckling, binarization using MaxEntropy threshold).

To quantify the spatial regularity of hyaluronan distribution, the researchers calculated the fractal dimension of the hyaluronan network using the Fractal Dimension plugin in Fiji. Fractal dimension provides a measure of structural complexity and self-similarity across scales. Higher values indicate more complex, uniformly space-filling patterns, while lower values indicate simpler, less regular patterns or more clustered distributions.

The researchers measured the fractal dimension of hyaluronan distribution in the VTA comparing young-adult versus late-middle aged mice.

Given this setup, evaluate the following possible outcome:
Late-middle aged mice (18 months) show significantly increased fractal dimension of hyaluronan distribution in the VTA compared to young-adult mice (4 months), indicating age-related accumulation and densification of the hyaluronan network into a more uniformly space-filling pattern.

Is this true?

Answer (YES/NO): YES